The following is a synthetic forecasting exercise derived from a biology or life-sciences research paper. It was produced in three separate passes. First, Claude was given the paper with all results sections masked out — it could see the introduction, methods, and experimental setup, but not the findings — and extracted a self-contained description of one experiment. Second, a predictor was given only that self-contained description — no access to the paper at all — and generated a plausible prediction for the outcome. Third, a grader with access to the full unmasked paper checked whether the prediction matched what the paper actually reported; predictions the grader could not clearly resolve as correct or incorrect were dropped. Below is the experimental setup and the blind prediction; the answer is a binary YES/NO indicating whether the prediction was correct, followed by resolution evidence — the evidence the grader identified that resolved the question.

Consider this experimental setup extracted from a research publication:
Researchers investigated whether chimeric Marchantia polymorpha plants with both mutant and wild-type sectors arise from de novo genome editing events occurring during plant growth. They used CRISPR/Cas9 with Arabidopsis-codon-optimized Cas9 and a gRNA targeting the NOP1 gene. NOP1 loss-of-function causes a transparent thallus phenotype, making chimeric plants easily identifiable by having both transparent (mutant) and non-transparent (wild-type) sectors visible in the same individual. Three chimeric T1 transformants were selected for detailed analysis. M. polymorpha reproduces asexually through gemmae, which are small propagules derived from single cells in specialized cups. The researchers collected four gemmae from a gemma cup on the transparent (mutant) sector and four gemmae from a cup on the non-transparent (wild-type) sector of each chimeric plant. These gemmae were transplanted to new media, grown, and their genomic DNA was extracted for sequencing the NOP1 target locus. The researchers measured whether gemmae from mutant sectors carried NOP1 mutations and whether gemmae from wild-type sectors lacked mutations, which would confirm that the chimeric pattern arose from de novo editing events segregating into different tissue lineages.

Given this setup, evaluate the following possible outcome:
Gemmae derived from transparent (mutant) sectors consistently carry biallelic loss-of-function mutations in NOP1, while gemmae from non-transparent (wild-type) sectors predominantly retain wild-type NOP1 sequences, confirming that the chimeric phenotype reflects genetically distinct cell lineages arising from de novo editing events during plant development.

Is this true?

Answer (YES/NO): NO